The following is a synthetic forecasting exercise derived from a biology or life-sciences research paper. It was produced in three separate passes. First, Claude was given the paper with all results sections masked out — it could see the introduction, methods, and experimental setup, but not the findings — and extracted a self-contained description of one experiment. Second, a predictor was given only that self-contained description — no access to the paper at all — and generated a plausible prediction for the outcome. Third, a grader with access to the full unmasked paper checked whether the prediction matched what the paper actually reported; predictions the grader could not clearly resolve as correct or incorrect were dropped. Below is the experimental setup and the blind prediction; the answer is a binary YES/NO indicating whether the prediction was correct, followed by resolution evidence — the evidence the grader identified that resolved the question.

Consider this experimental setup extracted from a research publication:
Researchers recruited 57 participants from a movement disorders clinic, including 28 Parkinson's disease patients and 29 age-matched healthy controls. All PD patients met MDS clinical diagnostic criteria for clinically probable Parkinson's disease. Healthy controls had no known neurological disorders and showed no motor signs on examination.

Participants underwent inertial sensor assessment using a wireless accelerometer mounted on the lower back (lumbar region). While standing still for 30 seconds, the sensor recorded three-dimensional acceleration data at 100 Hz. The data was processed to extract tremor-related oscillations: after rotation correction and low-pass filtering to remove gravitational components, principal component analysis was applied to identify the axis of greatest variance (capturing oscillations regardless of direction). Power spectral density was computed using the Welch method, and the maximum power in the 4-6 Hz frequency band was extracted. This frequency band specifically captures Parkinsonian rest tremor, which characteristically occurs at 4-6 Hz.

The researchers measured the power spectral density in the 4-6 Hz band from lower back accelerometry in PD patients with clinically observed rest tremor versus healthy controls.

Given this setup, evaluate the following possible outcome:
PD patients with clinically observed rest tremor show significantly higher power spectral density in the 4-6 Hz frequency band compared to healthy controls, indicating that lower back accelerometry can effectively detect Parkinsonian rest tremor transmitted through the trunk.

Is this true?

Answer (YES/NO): YES